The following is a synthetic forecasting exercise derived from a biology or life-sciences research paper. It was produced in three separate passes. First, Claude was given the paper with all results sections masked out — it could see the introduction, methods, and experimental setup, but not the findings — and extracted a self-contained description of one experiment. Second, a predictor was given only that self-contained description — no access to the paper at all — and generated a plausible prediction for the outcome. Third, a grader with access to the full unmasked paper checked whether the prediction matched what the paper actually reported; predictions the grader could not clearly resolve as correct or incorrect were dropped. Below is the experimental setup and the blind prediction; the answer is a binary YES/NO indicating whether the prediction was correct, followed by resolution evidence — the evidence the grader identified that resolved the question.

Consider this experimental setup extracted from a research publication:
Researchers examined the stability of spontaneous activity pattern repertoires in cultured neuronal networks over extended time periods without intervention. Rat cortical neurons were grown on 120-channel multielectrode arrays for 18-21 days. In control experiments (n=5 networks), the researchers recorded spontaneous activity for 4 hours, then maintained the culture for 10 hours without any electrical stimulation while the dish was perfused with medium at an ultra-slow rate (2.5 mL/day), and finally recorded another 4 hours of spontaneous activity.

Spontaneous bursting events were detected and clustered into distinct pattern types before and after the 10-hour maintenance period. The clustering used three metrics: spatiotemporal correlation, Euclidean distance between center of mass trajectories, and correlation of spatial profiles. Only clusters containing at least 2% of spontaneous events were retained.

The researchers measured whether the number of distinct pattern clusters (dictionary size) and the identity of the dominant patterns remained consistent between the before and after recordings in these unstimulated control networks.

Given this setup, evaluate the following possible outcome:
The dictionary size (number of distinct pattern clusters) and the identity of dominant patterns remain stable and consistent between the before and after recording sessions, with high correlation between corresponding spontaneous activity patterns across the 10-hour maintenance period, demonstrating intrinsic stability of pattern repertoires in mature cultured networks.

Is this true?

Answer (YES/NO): NO